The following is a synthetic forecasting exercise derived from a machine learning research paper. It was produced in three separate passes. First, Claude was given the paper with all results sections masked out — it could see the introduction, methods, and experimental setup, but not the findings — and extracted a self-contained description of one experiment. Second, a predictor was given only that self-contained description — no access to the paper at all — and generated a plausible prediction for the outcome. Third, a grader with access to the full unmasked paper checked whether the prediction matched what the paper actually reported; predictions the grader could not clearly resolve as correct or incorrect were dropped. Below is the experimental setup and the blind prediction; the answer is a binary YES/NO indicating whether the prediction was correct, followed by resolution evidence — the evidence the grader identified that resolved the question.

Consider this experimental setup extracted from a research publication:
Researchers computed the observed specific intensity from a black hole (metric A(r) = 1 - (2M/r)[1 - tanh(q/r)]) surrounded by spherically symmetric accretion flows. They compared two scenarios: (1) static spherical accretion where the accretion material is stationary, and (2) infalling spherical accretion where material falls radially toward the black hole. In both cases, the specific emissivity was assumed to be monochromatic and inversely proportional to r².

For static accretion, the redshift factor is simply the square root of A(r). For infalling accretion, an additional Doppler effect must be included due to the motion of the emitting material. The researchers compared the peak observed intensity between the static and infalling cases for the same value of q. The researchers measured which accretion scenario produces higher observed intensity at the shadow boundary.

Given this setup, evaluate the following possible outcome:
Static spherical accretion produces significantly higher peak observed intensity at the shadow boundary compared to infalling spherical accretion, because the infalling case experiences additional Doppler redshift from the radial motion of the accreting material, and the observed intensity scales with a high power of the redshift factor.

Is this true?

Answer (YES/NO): YES